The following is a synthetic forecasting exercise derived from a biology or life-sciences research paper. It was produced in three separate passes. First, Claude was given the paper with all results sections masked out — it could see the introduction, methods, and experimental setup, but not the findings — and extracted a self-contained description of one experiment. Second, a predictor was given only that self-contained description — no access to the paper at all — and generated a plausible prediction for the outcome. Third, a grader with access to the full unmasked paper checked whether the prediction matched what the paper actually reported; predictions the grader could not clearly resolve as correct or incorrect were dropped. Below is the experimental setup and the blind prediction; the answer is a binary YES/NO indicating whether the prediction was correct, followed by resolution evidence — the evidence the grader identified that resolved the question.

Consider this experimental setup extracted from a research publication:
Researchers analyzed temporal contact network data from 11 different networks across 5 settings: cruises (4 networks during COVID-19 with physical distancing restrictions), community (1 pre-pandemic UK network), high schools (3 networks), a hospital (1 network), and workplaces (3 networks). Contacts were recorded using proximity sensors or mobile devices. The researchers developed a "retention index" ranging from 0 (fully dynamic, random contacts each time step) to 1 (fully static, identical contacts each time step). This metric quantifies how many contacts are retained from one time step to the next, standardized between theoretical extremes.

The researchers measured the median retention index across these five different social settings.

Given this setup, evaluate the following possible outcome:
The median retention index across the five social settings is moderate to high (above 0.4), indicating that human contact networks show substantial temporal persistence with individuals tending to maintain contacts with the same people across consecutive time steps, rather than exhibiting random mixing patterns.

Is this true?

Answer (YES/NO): YES